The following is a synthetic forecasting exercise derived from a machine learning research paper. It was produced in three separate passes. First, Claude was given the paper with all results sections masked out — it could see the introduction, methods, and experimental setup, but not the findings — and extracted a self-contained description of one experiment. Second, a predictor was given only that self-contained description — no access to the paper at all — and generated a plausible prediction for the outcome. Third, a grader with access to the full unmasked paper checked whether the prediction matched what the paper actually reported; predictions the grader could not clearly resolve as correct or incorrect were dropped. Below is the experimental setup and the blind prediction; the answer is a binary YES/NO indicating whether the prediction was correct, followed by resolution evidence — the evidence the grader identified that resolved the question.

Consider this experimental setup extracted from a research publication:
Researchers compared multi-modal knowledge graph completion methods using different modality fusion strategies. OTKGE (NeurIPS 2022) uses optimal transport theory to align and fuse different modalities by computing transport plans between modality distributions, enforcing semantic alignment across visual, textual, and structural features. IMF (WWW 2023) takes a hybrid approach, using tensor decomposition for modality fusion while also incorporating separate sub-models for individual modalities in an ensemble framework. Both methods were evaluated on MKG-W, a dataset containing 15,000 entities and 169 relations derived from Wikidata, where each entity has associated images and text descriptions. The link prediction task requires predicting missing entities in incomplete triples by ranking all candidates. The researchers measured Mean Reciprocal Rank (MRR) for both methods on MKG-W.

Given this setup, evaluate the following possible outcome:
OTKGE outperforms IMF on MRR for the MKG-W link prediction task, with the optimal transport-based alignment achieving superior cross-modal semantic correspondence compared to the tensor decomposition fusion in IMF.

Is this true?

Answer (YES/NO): NO